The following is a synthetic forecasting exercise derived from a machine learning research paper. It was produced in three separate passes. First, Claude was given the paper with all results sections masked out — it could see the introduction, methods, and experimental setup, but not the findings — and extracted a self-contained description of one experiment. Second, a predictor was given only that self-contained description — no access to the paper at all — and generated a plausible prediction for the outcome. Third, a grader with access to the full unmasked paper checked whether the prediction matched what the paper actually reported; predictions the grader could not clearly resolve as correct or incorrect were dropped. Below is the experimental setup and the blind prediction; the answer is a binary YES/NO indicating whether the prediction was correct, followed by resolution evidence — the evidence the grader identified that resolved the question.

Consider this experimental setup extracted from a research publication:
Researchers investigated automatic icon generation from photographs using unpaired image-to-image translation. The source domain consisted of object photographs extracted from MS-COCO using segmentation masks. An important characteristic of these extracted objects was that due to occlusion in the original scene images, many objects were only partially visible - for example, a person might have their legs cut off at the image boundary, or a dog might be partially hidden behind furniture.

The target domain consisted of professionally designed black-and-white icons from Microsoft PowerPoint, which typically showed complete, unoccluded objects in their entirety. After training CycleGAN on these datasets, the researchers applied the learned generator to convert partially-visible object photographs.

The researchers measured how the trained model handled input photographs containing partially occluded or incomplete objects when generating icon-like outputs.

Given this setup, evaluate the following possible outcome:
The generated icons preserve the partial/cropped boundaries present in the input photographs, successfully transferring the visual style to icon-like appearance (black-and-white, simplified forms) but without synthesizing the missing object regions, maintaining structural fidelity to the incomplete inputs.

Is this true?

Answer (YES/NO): NO